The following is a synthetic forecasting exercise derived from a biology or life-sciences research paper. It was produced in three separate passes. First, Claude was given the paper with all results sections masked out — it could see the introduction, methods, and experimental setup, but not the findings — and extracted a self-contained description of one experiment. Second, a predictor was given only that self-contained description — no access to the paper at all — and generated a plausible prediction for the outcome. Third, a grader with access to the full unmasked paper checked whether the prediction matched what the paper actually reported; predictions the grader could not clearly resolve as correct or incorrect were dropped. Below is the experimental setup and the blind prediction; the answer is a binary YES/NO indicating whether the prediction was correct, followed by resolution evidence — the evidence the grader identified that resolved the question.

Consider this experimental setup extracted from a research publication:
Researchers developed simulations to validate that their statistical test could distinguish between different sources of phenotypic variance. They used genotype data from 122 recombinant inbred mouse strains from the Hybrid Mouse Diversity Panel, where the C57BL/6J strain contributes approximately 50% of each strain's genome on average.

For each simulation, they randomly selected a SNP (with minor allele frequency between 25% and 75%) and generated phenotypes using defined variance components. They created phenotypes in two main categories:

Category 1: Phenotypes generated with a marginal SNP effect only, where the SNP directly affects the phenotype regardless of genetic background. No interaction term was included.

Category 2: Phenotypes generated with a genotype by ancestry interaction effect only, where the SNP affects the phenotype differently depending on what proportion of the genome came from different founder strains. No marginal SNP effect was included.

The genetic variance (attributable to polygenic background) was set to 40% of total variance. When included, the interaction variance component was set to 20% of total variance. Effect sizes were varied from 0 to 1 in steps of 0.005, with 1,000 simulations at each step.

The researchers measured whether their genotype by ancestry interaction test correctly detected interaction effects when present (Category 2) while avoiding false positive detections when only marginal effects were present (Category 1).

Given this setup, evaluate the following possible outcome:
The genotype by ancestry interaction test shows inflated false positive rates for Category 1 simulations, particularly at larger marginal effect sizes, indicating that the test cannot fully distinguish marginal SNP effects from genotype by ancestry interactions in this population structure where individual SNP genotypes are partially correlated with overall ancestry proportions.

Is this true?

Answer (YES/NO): NO